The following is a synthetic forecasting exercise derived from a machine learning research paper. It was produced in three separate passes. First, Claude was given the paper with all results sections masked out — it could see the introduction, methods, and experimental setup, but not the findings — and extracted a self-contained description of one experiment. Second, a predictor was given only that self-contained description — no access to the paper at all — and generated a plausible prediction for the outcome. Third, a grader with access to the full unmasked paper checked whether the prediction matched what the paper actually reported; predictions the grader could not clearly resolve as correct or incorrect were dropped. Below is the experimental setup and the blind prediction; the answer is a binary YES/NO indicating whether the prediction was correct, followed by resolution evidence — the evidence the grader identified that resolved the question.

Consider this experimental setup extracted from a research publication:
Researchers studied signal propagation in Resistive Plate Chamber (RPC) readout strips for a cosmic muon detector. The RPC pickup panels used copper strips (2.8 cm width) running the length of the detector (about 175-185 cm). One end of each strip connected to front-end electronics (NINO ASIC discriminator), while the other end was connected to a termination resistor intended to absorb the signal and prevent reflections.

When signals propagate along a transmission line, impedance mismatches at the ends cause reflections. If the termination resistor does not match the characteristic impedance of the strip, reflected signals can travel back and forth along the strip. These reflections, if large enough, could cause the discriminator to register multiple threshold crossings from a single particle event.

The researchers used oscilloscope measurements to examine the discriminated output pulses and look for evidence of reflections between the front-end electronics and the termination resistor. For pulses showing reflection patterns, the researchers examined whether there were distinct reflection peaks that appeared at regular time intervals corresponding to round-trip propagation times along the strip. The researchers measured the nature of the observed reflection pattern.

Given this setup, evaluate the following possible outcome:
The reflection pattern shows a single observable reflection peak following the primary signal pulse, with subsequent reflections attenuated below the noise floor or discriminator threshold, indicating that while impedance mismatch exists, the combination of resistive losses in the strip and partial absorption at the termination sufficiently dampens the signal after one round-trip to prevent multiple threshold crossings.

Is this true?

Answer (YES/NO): NO